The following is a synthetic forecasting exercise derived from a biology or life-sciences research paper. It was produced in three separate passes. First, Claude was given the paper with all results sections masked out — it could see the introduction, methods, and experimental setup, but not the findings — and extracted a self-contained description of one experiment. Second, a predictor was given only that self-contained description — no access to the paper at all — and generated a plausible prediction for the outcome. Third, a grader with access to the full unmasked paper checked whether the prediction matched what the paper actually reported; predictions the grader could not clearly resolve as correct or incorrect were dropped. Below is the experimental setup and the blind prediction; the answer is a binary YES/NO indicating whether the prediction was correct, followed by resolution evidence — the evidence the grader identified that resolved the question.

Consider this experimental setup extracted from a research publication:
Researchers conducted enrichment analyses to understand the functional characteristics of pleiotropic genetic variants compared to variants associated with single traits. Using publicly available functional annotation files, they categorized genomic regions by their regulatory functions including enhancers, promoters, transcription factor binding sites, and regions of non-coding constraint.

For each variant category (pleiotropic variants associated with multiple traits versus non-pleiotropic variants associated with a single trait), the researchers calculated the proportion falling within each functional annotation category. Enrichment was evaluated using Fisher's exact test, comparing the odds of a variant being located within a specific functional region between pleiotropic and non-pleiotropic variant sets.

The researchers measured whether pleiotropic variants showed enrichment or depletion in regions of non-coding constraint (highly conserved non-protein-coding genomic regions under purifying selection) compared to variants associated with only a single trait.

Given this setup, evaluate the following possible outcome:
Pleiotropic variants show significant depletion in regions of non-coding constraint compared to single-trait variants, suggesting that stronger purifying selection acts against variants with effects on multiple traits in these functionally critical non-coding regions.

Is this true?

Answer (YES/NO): NO